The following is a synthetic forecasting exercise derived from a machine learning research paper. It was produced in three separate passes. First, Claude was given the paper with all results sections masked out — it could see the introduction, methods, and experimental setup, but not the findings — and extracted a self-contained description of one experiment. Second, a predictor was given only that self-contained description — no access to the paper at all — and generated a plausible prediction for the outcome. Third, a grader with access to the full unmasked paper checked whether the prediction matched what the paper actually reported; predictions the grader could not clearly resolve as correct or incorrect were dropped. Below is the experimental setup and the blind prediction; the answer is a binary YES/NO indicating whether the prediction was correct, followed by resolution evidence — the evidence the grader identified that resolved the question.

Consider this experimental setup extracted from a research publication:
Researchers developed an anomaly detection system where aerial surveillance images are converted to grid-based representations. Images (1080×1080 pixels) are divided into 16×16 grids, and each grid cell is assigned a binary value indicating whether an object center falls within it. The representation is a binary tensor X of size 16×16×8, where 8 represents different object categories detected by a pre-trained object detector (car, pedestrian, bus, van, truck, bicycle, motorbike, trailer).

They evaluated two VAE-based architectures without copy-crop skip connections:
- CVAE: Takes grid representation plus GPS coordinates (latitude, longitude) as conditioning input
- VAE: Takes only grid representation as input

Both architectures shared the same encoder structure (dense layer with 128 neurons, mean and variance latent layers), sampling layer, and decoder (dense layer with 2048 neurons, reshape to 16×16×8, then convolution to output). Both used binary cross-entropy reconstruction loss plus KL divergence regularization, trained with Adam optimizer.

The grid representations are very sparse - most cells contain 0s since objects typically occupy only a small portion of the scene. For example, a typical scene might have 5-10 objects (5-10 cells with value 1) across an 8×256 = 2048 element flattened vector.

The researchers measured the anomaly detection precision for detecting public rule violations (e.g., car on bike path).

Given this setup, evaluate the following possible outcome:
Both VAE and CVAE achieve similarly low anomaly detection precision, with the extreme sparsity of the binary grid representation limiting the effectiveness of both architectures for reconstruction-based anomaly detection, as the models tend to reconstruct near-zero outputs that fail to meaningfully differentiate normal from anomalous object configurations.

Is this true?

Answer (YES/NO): NO